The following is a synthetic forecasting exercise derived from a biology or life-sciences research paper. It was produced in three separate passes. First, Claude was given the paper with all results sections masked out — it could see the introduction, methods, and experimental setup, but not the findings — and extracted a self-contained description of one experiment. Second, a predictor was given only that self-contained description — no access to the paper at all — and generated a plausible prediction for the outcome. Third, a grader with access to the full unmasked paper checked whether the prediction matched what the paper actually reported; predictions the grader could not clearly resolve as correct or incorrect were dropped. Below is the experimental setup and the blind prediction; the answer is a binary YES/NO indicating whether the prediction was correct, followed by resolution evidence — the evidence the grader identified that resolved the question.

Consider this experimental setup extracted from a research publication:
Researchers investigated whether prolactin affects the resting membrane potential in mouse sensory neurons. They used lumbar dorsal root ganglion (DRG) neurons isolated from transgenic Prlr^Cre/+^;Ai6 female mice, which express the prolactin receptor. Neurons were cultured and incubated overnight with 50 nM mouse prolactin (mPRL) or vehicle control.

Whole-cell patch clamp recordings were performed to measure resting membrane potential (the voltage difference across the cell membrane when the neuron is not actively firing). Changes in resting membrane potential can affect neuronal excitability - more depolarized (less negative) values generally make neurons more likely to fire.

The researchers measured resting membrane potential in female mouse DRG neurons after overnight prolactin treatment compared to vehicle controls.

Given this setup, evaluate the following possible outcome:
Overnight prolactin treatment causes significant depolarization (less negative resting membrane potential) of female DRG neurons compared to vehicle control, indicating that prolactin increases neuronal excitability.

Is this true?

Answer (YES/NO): NO